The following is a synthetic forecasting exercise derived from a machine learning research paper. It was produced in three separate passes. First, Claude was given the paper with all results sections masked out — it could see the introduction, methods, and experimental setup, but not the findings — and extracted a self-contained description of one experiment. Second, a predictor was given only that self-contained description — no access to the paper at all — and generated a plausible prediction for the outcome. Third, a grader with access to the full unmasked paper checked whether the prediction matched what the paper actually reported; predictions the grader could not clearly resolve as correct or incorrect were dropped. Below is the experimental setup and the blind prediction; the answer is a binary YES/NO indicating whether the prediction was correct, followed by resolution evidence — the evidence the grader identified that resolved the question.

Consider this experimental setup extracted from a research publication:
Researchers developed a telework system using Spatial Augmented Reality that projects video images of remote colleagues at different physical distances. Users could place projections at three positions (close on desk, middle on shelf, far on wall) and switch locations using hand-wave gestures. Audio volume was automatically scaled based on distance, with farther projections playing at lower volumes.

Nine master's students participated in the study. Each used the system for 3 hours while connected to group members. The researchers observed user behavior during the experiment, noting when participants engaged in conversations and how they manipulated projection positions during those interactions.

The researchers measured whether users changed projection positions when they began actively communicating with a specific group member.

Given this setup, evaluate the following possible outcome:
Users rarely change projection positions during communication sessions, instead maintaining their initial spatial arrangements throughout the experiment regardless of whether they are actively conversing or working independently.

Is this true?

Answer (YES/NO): NO